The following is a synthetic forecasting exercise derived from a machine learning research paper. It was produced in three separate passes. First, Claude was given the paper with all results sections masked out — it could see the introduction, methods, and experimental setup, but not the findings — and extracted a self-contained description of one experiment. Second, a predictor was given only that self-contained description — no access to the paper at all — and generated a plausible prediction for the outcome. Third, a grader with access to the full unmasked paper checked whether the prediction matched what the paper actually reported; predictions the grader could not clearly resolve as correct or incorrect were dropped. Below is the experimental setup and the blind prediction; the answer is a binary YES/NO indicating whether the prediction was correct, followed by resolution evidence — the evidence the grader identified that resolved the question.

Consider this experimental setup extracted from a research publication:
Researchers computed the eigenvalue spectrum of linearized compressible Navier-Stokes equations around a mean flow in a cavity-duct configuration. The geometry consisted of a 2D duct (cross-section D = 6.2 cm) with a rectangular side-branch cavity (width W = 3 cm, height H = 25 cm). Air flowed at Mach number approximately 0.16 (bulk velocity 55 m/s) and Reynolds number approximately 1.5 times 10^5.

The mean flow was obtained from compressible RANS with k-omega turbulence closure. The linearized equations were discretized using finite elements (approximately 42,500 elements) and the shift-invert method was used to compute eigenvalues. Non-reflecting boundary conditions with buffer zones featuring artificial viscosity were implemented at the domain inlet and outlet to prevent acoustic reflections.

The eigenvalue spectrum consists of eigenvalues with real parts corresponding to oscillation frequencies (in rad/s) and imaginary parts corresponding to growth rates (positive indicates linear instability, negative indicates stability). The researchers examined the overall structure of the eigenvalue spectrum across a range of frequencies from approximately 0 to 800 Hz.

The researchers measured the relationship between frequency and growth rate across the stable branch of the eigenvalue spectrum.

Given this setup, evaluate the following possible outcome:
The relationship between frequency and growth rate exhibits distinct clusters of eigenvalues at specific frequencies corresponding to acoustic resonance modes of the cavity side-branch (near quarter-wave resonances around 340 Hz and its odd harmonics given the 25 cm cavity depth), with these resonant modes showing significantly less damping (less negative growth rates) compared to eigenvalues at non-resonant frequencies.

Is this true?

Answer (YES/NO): NO